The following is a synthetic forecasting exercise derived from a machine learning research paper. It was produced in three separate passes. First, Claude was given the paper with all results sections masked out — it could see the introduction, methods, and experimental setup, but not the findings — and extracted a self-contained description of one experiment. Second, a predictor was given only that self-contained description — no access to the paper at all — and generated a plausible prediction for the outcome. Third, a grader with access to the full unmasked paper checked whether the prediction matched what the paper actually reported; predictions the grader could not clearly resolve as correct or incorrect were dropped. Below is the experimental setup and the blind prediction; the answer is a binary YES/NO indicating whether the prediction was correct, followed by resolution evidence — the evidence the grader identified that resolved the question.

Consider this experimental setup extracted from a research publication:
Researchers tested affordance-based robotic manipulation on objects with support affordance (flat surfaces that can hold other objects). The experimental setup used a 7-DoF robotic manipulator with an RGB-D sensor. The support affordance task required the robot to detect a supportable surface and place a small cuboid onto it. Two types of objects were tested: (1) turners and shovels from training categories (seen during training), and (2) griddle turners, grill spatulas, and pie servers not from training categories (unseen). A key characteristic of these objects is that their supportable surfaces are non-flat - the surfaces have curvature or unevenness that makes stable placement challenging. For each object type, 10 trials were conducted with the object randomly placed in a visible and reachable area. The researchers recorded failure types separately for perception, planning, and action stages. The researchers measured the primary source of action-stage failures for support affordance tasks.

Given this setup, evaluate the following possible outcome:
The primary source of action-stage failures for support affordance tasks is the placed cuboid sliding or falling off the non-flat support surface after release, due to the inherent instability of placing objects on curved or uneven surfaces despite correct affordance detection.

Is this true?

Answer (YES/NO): YES